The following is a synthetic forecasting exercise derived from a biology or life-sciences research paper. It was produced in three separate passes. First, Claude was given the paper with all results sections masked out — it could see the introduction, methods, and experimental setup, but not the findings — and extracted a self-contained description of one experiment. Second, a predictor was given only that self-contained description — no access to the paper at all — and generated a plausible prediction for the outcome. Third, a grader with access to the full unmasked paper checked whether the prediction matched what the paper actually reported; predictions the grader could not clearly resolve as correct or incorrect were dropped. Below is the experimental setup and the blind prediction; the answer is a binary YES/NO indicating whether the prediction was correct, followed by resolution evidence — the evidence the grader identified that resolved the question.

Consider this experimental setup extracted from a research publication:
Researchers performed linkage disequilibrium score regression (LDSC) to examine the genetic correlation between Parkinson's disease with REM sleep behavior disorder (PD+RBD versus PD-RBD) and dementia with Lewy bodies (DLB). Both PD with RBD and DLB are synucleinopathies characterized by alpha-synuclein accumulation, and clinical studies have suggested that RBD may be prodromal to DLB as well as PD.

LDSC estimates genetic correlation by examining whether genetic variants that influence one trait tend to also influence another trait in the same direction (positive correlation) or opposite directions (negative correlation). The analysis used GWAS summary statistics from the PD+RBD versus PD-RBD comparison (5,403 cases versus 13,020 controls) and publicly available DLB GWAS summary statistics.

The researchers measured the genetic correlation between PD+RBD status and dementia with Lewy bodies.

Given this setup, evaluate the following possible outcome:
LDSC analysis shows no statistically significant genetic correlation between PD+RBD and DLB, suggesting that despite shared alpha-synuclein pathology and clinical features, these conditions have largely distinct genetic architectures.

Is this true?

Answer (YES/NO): YES